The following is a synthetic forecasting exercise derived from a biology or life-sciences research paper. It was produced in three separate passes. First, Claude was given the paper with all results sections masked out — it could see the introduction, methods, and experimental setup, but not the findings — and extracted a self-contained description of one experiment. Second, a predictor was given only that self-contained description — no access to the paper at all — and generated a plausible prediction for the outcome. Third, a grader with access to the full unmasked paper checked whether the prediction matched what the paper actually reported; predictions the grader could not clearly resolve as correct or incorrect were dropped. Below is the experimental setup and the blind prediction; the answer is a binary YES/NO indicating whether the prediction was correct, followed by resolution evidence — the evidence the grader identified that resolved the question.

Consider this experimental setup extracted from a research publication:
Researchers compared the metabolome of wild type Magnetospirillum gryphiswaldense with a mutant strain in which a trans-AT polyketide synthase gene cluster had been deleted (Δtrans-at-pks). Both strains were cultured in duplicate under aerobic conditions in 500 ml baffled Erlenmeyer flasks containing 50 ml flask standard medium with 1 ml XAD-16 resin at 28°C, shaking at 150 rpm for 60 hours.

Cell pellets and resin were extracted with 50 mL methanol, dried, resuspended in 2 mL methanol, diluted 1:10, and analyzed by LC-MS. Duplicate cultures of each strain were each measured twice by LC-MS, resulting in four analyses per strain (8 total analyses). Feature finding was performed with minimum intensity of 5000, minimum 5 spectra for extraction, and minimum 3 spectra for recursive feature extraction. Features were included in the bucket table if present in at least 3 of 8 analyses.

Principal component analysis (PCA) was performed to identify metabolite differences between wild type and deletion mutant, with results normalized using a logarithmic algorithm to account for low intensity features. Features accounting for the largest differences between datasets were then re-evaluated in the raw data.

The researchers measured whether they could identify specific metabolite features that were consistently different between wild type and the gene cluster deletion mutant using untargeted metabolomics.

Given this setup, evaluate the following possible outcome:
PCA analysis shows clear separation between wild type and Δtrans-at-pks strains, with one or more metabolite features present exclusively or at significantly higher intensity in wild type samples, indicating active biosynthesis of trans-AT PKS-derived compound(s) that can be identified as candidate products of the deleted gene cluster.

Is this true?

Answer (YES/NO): YES